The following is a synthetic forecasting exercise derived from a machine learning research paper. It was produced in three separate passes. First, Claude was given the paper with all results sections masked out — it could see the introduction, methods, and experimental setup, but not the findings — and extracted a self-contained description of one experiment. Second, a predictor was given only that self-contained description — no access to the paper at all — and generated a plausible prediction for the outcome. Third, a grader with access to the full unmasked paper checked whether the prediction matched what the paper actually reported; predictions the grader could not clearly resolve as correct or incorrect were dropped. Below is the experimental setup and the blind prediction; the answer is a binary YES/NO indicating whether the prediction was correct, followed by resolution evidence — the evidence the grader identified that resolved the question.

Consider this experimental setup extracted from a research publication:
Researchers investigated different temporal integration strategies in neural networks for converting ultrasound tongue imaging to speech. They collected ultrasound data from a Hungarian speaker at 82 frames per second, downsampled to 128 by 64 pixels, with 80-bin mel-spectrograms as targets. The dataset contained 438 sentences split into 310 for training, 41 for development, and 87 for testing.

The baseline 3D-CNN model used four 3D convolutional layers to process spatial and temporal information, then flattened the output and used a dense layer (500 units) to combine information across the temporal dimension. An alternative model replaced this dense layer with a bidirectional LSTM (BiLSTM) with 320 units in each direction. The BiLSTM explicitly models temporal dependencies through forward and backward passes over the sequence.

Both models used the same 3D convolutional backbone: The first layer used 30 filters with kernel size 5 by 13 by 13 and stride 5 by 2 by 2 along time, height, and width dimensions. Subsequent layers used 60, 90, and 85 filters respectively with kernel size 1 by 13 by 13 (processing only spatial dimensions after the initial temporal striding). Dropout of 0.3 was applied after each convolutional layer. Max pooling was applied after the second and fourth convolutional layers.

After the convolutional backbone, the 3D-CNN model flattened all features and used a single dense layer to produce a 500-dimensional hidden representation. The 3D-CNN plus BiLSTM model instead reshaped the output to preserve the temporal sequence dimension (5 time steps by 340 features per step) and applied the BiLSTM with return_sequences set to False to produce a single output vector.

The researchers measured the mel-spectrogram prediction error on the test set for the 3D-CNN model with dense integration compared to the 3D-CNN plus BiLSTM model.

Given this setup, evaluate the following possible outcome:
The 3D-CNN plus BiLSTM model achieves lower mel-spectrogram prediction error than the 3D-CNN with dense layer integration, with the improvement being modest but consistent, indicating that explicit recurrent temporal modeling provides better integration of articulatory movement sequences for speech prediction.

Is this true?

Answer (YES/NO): YES